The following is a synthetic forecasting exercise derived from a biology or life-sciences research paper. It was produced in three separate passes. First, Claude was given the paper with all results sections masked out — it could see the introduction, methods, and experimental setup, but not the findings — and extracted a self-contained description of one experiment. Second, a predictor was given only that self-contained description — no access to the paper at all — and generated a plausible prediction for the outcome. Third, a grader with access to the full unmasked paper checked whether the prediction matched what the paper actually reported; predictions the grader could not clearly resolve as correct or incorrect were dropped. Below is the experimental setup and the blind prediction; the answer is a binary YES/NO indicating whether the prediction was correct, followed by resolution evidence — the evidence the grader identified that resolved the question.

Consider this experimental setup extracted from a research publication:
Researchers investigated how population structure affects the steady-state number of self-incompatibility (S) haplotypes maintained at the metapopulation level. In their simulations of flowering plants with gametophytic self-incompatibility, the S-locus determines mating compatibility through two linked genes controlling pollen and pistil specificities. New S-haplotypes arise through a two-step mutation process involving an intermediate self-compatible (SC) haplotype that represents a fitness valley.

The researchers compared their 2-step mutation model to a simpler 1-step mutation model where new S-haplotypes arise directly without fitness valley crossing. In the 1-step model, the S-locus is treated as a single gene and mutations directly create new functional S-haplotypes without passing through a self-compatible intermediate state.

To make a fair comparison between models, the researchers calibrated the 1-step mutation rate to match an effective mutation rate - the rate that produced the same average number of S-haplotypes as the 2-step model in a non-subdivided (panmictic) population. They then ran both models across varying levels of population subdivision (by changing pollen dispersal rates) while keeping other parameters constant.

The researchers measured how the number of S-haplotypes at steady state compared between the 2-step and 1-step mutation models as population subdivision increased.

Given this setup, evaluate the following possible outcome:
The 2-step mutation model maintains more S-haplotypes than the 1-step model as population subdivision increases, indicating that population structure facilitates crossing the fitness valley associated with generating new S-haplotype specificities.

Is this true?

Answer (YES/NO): YES